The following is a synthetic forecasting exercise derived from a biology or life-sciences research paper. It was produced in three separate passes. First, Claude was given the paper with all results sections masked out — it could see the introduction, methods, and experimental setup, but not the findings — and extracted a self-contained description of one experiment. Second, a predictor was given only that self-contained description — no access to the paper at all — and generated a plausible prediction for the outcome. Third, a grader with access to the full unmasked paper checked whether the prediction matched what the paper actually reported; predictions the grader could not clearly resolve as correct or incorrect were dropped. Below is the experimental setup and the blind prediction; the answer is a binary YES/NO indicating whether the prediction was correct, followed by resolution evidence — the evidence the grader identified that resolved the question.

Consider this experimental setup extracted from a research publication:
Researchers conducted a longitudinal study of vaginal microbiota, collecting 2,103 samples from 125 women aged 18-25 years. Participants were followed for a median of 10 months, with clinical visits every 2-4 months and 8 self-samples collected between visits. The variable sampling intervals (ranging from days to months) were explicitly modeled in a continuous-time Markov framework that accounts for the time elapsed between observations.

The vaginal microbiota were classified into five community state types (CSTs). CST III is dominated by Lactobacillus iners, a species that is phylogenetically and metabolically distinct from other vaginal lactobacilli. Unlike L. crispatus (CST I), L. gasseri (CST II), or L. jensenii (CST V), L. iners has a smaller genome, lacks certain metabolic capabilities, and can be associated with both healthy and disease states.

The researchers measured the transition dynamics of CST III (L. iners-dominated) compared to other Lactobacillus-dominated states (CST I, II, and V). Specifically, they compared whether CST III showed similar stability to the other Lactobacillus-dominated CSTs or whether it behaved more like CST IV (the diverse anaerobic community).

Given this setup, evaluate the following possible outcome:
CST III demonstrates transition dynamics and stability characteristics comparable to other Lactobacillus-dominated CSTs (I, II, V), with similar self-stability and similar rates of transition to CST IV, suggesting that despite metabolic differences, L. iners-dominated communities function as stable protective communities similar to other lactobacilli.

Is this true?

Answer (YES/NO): NO